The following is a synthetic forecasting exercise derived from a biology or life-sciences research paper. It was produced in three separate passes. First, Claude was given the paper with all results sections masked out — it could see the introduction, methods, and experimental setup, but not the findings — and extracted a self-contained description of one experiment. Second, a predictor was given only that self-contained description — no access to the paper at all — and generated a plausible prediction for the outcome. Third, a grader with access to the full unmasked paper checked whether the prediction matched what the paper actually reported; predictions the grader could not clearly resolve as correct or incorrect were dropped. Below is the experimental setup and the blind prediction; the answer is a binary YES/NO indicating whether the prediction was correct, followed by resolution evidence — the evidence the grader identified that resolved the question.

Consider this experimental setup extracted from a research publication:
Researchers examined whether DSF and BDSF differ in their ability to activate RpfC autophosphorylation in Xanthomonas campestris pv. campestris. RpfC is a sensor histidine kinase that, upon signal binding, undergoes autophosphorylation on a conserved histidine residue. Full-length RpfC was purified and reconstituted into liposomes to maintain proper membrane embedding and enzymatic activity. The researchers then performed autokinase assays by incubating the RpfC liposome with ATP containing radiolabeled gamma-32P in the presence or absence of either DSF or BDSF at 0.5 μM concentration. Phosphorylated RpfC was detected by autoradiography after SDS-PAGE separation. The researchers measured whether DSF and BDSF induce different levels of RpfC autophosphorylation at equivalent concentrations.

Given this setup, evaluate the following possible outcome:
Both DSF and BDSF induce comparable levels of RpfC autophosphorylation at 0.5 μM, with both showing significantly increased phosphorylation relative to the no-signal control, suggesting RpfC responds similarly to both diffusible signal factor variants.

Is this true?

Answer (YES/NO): YES